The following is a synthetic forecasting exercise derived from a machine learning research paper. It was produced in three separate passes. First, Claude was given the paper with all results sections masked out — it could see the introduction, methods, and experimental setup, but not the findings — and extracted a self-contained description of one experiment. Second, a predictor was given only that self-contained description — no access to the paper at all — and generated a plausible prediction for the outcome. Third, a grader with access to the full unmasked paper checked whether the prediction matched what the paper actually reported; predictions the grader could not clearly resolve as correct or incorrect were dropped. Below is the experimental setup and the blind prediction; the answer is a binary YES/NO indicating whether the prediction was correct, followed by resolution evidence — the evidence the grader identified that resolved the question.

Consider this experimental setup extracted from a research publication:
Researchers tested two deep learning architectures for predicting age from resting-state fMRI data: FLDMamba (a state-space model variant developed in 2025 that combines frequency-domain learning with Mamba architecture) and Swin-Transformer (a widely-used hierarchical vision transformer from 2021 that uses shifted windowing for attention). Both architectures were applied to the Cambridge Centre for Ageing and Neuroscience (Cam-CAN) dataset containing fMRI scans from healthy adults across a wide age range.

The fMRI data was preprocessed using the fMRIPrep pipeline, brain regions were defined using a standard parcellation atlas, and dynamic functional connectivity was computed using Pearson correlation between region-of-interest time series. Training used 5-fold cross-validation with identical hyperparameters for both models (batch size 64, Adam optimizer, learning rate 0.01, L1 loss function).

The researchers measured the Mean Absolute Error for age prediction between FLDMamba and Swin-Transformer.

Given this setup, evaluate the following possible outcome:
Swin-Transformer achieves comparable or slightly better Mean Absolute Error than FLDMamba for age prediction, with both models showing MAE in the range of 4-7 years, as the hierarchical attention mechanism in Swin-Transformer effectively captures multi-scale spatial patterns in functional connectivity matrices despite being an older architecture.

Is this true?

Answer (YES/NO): NO